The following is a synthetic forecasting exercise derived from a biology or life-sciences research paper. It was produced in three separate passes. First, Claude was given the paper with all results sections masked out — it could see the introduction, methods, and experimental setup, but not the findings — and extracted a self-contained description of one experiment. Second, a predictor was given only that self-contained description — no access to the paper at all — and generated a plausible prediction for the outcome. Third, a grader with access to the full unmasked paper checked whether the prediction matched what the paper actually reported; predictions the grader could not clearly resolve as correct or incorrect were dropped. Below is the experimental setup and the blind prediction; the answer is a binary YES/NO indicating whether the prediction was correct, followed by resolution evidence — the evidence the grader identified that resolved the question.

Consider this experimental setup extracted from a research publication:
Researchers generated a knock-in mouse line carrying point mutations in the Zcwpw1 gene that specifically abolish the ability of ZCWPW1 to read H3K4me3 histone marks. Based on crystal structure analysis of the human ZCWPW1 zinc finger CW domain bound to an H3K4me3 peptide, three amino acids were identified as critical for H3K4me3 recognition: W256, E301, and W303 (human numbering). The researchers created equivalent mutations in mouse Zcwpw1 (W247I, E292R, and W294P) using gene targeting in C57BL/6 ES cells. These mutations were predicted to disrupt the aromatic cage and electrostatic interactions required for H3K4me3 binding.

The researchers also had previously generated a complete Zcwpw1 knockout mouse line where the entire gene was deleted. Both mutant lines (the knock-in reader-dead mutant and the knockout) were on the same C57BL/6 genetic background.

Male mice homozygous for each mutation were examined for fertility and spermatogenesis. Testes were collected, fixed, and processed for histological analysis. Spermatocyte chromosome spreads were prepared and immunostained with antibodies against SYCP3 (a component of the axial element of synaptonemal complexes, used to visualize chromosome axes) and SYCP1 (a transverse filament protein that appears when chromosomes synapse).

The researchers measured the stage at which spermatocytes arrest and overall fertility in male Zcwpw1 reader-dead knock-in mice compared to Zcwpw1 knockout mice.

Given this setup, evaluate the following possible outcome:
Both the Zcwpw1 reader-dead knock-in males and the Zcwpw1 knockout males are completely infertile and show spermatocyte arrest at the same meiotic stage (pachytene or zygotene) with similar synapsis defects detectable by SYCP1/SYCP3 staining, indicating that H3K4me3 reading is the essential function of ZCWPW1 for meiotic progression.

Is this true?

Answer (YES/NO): YES